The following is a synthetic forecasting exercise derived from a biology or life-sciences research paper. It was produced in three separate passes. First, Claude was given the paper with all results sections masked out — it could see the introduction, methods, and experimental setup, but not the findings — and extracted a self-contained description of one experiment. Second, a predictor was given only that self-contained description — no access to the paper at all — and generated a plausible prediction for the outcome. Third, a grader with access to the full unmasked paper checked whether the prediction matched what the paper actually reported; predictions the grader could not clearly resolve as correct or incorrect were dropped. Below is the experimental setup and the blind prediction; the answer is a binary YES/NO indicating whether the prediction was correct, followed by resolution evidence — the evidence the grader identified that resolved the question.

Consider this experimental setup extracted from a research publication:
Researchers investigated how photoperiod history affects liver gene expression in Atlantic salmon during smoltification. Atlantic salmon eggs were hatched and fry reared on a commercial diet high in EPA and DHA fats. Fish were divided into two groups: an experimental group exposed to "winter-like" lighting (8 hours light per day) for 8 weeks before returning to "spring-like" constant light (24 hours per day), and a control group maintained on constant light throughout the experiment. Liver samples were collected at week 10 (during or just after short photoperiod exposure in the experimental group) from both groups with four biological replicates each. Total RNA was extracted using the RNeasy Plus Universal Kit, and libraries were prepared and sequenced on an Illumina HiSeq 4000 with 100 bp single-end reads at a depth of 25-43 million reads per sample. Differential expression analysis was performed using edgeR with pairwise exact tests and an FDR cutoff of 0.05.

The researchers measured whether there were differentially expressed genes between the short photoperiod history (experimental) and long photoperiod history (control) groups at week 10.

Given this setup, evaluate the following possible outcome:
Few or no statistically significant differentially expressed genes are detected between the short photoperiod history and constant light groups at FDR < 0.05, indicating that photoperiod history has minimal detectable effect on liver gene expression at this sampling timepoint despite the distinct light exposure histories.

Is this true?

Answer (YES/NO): NO